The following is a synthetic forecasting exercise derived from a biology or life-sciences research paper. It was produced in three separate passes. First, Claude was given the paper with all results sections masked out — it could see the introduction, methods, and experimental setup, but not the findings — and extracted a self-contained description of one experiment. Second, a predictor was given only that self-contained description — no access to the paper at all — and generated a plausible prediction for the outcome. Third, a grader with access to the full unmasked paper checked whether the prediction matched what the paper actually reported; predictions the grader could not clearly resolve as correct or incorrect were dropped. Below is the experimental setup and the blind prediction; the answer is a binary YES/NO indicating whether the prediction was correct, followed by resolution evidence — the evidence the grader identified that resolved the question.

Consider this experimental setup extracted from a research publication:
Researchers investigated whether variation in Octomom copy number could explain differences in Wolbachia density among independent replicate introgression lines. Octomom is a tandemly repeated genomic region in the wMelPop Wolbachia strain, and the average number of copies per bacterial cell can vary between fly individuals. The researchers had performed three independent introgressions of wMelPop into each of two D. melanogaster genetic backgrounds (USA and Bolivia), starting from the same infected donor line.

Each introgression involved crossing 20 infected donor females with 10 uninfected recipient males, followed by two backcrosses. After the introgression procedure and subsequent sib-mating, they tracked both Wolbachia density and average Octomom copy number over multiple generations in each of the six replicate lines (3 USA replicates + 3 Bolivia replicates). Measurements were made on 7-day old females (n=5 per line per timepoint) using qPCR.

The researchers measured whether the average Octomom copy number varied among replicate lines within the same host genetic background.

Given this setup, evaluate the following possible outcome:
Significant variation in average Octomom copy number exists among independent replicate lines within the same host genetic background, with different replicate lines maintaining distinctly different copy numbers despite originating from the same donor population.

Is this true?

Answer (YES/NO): NO